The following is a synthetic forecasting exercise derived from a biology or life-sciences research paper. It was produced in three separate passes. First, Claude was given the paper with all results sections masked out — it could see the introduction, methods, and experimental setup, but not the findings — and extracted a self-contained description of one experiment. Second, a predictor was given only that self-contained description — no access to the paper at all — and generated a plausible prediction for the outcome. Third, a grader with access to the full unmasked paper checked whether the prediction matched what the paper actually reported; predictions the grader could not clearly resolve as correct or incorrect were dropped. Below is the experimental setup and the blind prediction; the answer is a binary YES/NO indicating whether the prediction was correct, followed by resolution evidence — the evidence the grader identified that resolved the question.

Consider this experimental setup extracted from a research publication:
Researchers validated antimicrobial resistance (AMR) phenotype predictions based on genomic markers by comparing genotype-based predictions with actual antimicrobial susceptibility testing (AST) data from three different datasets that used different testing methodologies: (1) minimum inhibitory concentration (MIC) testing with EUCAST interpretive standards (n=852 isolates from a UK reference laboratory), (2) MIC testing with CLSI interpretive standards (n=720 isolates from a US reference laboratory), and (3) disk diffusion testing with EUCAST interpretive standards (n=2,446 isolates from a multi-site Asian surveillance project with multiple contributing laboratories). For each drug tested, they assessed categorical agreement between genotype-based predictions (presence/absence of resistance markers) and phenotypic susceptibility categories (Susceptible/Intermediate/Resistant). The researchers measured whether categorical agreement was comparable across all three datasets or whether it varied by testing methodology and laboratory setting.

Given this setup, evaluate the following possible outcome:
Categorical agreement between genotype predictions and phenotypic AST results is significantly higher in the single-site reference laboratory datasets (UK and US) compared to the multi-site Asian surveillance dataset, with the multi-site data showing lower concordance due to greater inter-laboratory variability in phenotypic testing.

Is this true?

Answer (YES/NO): YES